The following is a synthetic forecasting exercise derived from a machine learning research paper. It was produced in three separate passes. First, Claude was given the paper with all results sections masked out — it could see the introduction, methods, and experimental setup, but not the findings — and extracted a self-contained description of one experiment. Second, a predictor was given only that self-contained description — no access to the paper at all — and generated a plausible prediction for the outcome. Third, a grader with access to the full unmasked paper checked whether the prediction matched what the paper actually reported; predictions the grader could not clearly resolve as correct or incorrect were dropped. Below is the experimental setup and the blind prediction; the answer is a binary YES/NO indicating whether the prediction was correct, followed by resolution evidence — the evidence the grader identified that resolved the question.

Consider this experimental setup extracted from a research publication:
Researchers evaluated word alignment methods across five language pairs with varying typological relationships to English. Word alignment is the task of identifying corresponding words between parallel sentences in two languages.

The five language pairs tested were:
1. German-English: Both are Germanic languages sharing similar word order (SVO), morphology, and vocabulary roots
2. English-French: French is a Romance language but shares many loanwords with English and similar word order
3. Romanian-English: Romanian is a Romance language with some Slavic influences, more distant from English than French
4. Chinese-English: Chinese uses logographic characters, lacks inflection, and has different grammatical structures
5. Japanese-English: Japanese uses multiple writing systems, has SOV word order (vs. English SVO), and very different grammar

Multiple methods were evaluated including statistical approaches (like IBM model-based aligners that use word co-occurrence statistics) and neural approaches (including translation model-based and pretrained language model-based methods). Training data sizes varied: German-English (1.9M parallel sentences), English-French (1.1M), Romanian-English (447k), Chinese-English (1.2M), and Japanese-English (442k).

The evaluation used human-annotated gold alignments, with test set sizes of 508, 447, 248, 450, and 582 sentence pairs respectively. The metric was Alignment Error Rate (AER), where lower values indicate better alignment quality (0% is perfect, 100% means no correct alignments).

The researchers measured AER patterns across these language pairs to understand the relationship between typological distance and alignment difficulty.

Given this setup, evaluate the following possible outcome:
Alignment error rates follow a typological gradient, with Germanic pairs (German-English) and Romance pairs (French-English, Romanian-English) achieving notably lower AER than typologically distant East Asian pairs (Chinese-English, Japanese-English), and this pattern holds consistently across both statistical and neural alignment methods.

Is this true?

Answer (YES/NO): NO